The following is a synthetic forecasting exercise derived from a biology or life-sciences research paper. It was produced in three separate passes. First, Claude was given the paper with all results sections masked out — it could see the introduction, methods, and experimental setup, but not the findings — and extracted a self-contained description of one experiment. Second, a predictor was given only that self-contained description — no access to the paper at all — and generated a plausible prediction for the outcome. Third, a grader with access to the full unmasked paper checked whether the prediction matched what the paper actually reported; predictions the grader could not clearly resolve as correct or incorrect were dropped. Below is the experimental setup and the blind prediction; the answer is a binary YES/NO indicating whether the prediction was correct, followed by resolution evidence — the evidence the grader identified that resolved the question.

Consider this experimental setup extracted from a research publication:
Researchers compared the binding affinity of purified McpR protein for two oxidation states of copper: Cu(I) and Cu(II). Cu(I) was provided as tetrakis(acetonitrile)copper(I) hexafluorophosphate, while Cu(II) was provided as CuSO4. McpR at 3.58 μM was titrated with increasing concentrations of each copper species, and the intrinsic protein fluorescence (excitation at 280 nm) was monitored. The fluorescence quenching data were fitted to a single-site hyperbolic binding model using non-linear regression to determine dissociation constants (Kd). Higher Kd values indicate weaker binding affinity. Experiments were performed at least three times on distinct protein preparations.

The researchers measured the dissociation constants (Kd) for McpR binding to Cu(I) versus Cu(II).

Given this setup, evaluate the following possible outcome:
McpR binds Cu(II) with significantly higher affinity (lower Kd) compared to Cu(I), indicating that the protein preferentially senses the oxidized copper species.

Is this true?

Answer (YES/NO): NO